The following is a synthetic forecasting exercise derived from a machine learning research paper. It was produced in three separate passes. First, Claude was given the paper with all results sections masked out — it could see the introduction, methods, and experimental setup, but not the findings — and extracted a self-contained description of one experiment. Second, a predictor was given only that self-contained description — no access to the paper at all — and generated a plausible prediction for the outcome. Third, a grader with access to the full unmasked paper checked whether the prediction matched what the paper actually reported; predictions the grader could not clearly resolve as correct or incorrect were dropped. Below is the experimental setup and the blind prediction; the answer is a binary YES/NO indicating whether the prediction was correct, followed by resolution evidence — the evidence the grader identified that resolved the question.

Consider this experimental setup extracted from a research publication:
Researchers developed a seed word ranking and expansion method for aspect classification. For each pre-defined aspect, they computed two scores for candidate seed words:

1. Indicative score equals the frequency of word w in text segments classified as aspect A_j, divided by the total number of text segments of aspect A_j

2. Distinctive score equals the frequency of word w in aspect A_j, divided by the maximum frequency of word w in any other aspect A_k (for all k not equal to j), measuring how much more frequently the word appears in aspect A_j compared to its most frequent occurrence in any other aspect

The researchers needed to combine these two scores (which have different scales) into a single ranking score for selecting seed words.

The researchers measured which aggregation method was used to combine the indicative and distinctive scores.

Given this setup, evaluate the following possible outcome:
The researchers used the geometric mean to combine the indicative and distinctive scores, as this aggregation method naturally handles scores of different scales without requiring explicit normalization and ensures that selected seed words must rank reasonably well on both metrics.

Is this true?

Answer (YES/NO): YES